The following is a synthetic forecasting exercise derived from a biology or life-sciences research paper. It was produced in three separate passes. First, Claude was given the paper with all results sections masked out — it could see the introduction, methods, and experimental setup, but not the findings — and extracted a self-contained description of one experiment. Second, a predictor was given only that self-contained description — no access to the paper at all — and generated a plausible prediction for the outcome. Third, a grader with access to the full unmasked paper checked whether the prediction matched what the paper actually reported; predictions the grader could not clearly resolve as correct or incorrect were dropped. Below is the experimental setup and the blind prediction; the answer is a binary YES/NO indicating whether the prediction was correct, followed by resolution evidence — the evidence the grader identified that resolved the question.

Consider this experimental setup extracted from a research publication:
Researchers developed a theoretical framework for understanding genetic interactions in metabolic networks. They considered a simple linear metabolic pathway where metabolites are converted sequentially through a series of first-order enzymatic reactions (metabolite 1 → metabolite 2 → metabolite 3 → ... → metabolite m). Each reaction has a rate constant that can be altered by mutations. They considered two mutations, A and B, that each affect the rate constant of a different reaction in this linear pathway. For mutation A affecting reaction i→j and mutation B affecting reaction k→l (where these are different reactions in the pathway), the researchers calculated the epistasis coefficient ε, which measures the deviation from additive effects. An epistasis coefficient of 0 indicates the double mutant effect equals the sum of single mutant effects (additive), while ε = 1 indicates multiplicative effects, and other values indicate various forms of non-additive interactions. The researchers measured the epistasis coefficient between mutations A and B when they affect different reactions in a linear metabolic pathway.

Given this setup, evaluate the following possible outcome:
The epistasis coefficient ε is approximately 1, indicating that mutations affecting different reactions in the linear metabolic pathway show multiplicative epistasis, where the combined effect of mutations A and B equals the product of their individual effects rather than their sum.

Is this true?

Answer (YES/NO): YES